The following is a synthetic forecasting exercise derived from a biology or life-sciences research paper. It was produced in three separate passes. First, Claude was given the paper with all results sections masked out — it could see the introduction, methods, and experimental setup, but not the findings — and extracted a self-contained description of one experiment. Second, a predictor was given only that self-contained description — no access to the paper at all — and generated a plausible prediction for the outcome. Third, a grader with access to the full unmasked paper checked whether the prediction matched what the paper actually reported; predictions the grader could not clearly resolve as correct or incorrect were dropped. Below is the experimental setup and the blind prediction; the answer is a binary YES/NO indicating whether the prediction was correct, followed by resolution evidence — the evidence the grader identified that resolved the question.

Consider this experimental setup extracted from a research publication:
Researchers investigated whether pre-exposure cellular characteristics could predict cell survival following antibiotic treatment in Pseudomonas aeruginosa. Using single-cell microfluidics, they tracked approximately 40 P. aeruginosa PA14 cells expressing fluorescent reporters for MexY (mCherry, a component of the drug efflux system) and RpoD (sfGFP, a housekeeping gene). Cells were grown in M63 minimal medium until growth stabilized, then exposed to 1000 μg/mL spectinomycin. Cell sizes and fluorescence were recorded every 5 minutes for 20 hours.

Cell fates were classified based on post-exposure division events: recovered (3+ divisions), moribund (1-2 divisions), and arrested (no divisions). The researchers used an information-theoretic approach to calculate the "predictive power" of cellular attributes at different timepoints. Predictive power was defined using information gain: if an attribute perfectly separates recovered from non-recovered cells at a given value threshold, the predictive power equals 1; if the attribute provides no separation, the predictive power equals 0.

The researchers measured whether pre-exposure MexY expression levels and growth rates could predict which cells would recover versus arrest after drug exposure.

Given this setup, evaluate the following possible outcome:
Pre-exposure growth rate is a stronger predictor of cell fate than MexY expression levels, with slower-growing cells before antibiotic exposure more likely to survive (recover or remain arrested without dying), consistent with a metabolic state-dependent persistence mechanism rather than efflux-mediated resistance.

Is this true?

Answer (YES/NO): NO